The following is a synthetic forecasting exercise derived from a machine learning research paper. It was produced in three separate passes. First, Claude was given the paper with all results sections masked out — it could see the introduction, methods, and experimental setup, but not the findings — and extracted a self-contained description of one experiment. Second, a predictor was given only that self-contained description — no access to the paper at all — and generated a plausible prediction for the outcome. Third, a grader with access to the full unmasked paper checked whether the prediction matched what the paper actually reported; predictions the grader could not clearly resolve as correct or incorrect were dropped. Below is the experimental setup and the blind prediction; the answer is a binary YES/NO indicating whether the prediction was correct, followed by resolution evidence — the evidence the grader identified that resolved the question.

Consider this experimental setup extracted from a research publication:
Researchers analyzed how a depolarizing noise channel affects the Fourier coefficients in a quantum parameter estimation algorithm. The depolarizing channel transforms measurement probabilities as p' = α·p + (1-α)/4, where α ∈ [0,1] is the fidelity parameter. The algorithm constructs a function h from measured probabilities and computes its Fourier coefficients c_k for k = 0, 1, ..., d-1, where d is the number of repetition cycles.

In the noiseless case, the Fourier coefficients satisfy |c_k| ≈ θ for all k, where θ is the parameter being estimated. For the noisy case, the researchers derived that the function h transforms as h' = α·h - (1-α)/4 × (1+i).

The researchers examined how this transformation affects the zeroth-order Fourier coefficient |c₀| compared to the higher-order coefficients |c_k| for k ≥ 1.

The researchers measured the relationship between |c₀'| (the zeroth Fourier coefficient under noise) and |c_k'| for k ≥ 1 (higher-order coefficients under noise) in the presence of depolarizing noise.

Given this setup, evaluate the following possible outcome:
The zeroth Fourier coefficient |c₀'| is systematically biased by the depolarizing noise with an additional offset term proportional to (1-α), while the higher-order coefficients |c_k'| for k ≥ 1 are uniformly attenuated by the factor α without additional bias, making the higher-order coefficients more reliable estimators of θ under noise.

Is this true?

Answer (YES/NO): YES